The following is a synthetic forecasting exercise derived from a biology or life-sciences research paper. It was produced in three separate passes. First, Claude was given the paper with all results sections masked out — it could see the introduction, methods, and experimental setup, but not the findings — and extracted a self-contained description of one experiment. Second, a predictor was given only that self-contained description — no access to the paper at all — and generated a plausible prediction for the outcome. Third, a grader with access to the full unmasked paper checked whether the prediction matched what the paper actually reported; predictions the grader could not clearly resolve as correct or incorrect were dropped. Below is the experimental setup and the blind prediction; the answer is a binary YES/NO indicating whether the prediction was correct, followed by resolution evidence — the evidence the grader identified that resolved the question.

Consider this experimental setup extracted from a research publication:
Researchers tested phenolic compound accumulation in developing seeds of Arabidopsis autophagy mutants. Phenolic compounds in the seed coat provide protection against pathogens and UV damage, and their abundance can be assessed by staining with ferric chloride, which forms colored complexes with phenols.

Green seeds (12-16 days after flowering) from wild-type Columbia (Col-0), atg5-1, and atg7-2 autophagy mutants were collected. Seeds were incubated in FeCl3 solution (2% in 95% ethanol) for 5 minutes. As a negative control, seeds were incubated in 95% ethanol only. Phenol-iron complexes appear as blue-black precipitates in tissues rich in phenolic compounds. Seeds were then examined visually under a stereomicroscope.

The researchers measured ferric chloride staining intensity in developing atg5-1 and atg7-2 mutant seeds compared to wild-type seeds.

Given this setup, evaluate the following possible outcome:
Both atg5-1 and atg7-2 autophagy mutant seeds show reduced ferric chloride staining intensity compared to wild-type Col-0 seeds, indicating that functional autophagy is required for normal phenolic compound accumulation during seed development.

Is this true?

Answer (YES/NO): NO